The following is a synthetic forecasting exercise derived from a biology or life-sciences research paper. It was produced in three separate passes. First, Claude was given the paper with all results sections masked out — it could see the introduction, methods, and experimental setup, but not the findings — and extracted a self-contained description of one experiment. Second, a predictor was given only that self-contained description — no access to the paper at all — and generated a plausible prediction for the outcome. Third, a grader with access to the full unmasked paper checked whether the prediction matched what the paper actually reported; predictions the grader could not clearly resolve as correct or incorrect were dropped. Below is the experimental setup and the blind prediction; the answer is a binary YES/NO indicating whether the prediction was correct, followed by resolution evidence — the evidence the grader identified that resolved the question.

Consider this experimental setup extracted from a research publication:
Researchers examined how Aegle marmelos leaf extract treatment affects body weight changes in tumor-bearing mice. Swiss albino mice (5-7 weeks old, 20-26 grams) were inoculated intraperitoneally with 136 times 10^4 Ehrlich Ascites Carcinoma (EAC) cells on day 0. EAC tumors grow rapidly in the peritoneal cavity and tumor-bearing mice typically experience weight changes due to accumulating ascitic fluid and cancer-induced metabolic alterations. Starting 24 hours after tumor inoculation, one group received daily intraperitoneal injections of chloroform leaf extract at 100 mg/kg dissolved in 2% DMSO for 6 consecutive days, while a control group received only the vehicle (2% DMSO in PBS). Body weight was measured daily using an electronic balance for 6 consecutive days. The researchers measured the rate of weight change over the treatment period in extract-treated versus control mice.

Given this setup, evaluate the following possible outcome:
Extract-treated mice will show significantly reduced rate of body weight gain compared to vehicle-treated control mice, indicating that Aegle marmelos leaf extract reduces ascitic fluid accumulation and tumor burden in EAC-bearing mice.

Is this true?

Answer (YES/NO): NO